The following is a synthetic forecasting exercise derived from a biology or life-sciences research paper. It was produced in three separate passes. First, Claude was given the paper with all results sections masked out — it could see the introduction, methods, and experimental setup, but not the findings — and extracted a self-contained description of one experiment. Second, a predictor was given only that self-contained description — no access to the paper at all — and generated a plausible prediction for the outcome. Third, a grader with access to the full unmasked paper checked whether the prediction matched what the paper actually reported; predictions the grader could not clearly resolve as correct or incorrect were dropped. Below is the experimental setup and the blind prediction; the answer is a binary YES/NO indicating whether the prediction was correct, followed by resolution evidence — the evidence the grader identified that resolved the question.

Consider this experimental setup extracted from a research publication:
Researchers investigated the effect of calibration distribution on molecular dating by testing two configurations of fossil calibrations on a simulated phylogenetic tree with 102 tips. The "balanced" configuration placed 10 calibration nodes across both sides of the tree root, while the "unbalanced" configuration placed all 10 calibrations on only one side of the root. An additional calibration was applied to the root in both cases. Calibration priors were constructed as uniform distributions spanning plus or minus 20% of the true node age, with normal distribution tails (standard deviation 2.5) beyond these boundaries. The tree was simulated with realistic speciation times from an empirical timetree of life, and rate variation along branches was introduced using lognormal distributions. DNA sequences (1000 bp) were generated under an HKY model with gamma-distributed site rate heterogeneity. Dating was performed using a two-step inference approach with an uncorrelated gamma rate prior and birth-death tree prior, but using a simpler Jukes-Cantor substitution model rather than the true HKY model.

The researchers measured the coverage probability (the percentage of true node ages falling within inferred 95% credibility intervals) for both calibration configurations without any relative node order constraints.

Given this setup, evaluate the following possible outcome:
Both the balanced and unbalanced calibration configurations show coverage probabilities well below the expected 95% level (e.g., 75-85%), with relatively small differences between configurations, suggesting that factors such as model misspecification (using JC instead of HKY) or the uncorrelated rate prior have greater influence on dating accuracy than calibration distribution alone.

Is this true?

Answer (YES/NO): NO